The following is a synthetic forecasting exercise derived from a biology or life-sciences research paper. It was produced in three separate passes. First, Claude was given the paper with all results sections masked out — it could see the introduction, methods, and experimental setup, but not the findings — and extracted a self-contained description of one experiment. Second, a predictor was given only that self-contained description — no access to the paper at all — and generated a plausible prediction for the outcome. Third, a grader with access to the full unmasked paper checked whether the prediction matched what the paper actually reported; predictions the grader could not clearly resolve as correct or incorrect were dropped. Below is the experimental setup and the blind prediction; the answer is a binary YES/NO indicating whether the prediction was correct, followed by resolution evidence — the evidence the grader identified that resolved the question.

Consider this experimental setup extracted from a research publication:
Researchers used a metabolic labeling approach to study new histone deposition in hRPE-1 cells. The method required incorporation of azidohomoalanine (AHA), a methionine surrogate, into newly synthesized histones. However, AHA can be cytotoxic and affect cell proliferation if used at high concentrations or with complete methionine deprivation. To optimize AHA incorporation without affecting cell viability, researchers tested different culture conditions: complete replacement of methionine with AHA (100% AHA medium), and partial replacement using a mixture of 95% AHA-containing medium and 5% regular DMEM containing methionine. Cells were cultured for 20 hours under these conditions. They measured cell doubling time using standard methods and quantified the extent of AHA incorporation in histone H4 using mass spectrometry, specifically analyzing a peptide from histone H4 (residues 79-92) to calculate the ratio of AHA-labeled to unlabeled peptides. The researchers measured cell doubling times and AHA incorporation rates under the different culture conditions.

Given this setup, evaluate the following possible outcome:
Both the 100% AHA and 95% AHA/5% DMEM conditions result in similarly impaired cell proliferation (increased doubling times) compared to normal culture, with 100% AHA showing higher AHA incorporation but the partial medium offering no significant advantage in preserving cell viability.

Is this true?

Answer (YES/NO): NO